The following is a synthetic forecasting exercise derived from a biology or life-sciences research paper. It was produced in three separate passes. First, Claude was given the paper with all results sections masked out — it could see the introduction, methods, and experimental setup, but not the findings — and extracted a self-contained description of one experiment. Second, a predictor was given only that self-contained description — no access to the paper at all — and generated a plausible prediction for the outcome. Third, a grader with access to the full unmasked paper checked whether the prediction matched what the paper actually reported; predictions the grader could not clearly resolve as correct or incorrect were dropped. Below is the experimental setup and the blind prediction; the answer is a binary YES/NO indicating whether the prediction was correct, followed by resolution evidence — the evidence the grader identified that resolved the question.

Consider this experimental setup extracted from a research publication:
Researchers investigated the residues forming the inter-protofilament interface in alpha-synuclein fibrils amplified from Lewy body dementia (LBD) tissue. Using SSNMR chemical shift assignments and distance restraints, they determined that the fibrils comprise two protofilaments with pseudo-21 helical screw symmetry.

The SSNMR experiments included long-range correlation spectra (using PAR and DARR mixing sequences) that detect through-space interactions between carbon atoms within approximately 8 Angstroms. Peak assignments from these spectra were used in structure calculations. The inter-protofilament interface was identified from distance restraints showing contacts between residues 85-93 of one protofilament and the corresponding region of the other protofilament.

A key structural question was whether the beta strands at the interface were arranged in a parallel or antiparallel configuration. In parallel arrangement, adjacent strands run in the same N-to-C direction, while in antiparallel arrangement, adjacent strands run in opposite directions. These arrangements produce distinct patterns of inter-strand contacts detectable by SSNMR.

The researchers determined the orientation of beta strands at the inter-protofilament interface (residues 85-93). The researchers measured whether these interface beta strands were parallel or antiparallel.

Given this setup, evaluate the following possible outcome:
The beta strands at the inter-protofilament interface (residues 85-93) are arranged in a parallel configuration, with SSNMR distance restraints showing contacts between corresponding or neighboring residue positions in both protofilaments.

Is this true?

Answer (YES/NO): NO